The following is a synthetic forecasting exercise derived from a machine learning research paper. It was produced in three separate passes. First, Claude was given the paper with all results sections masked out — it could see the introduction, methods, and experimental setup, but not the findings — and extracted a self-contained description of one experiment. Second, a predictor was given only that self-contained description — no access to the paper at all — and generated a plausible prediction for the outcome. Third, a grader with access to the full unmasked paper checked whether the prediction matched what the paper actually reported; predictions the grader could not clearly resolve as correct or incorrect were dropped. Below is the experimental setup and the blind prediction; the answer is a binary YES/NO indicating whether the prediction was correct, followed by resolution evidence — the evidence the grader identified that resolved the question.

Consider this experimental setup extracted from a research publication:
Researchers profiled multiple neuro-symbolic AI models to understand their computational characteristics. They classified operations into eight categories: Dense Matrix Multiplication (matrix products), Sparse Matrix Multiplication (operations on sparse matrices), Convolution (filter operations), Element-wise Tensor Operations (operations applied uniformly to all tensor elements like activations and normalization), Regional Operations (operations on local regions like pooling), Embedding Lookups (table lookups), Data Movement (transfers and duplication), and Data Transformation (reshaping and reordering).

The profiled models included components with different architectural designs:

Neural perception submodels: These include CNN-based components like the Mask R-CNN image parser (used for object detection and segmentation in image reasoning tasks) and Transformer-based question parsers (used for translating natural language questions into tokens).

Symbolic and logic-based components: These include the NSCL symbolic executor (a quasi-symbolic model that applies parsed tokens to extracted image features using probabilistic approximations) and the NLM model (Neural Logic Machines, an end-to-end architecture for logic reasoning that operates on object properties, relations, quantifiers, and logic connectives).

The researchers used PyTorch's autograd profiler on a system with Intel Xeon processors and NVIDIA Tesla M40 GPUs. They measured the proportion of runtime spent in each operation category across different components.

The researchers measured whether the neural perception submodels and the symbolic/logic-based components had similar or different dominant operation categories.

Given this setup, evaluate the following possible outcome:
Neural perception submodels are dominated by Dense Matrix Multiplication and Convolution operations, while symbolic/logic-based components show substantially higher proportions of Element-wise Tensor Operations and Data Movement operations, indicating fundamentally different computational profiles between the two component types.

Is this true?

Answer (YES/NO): NO